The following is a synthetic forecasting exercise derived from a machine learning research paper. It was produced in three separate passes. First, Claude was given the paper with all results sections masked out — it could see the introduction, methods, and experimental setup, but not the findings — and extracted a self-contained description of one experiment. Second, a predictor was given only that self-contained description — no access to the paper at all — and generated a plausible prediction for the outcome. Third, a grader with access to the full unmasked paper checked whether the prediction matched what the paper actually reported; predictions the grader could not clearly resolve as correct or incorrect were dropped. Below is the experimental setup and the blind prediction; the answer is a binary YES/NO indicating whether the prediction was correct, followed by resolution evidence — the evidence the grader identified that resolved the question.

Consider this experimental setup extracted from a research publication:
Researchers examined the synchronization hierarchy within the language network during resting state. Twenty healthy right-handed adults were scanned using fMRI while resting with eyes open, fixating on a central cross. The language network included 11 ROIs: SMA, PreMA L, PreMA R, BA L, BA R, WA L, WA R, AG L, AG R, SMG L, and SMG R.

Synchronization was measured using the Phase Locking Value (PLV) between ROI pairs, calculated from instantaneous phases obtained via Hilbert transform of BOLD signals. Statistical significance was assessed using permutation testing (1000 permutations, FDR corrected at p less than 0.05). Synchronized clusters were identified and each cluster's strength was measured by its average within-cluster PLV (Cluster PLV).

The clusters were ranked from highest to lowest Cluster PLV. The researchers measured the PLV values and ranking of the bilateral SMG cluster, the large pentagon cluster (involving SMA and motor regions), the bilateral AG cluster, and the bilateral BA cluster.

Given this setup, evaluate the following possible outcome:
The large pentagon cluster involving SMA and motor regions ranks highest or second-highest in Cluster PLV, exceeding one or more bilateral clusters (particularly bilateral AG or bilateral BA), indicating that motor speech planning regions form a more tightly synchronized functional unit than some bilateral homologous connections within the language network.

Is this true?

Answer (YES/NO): YES